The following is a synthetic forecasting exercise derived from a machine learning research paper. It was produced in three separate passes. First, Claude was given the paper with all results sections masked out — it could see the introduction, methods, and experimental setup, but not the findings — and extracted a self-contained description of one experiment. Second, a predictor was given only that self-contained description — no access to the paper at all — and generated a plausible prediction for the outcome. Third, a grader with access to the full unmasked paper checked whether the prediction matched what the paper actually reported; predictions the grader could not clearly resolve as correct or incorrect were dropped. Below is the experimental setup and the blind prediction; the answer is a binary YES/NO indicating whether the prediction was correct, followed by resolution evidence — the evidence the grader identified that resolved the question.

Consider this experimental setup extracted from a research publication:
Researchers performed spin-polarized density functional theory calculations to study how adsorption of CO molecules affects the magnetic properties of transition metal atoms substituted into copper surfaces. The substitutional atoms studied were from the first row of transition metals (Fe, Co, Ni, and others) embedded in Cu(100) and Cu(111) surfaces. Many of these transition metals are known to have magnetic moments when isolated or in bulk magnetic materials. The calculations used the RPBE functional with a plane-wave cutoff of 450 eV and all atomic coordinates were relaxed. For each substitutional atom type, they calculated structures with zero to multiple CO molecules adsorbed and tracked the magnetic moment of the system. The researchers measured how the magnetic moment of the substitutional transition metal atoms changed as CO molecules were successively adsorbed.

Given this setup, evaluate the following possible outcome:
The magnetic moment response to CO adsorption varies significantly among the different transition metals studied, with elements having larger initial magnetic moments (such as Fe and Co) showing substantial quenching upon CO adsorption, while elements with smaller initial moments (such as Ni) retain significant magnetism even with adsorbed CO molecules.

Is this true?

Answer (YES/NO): NO